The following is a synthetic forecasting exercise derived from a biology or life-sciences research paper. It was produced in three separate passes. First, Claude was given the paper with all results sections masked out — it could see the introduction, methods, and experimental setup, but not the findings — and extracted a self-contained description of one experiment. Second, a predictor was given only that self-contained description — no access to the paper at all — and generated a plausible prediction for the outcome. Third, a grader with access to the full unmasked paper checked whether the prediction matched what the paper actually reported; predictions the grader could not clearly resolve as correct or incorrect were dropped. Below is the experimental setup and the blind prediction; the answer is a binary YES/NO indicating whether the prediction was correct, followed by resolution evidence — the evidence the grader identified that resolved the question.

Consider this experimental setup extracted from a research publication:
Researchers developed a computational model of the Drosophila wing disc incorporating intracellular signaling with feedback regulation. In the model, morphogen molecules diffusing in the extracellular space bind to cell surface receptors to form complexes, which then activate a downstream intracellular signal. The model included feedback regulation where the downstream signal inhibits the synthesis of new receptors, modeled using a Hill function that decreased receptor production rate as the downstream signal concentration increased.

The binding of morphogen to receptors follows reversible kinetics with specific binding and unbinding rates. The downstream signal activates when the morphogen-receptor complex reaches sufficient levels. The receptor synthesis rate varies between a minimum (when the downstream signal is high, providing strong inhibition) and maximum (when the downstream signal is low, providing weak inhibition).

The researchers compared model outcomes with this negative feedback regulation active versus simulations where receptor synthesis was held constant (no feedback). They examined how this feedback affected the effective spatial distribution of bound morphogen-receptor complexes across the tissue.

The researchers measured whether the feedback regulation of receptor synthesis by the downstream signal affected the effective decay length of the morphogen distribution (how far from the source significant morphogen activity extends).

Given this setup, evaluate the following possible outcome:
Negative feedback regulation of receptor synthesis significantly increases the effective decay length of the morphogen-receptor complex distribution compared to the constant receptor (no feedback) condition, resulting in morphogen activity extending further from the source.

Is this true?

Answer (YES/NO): YES